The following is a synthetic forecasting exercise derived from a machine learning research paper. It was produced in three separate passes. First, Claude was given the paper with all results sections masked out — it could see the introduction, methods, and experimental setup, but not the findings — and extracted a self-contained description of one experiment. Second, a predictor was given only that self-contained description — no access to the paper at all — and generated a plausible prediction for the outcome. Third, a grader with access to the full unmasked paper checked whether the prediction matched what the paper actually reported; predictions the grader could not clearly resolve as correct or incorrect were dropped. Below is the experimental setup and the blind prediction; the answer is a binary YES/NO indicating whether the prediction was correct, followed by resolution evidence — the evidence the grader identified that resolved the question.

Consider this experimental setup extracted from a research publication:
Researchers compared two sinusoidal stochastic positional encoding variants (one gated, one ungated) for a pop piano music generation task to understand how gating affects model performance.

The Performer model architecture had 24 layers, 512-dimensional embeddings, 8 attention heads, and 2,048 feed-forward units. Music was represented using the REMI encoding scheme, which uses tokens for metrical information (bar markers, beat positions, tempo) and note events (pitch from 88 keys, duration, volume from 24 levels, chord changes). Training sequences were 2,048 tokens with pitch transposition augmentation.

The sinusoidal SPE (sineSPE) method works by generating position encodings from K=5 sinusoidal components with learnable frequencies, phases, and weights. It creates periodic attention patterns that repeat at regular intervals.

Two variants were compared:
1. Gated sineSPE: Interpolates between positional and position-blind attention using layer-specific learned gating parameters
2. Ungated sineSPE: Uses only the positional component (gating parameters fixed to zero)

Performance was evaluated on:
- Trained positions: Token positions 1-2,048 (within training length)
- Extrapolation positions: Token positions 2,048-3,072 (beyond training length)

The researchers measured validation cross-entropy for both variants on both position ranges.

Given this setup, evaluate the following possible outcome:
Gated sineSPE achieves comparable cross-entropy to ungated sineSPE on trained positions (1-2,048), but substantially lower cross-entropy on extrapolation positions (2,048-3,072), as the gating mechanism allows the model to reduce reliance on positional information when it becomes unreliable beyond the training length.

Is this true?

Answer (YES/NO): NO